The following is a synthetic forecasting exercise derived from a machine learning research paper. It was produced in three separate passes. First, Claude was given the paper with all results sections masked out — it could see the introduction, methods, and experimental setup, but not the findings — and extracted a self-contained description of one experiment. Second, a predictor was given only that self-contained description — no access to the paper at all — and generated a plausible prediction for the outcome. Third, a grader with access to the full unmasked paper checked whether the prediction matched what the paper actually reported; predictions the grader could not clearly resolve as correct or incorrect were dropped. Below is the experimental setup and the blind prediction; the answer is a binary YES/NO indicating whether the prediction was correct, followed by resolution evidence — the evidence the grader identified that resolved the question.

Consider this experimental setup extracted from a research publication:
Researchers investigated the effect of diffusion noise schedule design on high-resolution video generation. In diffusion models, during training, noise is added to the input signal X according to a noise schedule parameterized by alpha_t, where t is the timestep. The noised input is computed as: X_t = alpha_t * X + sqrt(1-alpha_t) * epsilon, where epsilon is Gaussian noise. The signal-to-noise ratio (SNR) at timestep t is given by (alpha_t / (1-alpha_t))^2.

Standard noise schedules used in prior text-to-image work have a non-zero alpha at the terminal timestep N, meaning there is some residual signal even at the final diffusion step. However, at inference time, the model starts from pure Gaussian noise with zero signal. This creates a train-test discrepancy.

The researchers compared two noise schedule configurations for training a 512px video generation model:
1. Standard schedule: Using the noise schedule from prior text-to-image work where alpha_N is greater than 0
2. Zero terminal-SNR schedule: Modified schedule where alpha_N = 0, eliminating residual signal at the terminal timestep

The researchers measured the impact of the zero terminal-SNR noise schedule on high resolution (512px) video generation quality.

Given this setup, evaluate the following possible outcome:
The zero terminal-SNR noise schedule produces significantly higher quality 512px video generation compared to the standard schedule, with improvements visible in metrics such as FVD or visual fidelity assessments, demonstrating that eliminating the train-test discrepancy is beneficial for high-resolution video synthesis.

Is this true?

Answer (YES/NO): YES